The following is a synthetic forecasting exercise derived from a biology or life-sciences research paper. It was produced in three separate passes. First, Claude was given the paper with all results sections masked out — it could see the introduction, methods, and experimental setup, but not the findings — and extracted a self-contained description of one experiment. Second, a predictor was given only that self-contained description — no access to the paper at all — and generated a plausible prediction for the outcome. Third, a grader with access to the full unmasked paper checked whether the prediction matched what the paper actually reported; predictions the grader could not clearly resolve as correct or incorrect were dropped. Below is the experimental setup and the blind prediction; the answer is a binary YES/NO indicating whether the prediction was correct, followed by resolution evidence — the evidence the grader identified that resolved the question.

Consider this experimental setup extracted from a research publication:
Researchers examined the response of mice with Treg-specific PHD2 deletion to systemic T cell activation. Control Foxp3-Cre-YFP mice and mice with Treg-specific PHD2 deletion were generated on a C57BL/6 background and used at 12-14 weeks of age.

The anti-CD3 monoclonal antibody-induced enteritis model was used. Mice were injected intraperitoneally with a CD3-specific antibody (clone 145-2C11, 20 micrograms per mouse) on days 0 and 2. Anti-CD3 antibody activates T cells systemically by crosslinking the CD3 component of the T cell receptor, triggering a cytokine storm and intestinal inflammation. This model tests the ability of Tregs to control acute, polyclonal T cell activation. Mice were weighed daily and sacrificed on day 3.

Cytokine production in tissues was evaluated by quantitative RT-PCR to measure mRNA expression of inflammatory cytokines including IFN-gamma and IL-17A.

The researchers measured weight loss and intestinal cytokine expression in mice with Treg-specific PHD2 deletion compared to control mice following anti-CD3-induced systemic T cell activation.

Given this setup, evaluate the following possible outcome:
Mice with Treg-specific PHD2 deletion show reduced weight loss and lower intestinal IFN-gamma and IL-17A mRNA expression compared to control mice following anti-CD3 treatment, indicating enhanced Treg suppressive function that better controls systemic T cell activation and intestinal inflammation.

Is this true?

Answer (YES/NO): NO